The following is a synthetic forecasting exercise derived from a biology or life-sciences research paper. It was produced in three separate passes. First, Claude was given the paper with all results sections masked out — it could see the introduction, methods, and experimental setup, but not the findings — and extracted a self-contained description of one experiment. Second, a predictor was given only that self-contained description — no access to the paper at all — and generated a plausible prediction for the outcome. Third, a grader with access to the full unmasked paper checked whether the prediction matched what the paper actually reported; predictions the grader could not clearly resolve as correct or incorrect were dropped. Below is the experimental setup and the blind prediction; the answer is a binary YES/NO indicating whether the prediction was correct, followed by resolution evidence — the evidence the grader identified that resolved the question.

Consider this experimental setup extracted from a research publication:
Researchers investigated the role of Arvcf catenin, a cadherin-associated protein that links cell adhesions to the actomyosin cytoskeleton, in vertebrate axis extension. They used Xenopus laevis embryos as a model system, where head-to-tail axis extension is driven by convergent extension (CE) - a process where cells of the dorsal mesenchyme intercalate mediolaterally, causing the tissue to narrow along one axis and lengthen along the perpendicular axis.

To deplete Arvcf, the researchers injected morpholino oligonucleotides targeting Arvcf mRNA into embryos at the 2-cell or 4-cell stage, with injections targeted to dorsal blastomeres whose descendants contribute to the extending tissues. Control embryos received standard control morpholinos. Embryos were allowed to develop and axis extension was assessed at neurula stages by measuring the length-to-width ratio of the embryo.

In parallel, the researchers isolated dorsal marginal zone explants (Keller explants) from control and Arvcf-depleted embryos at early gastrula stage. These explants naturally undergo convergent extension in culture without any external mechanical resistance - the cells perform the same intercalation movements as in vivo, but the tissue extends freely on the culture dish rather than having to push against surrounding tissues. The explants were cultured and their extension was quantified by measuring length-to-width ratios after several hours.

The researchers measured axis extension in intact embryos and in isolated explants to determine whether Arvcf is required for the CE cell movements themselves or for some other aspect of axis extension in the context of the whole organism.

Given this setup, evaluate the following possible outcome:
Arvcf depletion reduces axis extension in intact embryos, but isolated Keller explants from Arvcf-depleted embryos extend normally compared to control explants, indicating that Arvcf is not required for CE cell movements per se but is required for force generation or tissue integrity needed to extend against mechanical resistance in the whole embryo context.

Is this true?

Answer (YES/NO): YES